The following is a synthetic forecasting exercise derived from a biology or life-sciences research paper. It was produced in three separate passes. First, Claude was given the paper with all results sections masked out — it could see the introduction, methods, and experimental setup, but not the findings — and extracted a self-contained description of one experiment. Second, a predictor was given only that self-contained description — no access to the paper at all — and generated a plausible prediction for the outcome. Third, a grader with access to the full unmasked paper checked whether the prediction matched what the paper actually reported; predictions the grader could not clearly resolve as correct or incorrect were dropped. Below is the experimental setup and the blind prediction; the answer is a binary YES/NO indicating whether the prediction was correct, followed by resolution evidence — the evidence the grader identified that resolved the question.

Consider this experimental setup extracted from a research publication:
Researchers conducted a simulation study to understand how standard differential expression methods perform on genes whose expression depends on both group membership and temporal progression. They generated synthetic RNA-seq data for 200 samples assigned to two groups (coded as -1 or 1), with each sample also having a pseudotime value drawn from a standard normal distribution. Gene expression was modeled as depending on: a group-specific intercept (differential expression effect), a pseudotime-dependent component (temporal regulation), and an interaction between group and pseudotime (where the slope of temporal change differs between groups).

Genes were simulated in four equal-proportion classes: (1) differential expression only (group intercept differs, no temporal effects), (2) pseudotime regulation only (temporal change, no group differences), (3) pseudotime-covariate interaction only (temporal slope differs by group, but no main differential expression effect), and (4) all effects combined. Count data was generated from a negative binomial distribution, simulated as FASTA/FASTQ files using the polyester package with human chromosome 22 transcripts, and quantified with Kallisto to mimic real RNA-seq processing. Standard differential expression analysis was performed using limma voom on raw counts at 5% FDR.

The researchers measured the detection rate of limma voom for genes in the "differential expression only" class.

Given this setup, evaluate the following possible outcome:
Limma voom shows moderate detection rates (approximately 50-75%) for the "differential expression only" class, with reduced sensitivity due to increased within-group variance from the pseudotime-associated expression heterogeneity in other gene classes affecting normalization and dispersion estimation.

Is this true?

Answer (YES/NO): NO